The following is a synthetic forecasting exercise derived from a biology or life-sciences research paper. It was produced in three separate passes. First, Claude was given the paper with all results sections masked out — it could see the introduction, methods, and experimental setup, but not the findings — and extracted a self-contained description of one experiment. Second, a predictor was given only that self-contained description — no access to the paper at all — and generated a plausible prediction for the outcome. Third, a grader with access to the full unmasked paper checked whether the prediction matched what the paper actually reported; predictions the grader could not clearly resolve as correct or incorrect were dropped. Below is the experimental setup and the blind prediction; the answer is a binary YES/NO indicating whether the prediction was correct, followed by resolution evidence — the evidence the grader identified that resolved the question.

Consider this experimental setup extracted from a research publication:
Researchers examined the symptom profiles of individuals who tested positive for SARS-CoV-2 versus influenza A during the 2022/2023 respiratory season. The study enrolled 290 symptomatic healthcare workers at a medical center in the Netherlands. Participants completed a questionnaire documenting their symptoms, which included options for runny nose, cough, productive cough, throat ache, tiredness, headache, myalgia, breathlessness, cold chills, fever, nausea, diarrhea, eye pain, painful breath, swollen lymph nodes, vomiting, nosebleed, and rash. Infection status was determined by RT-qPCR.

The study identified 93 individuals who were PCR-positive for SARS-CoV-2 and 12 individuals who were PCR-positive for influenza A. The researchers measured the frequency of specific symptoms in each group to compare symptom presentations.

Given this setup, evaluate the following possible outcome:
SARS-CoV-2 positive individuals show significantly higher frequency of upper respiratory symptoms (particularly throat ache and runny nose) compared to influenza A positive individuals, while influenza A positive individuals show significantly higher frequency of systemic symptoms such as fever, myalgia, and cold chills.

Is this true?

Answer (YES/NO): NO